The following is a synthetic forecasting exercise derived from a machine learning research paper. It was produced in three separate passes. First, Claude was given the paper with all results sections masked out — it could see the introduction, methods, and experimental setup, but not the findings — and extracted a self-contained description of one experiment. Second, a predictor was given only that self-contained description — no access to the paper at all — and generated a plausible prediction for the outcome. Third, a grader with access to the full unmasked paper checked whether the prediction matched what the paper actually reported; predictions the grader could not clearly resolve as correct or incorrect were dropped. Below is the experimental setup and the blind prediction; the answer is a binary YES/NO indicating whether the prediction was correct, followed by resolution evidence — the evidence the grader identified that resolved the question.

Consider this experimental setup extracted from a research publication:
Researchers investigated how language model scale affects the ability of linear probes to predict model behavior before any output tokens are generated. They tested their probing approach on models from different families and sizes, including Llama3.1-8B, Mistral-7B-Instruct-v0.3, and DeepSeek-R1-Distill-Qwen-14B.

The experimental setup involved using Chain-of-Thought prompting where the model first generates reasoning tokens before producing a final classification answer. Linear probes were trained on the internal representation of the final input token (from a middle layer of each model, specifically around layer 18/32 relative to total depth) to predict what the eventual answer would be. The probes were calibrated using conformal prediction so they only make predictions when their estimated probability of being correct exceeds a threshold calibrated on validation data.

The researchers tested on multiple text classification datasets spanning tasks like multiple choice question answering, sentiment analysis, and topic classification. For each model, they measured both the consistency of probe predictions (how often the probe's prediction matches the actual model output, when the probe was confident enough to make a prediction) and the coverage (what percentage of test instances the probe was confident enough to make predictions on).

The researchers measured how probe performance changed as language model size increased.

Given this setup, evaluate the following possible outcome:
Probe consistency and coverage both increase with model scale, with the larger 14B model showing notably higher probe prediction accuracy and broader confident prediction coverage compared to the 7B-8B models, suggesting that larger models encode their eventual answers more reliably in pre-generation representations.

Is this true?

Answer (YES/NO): NO